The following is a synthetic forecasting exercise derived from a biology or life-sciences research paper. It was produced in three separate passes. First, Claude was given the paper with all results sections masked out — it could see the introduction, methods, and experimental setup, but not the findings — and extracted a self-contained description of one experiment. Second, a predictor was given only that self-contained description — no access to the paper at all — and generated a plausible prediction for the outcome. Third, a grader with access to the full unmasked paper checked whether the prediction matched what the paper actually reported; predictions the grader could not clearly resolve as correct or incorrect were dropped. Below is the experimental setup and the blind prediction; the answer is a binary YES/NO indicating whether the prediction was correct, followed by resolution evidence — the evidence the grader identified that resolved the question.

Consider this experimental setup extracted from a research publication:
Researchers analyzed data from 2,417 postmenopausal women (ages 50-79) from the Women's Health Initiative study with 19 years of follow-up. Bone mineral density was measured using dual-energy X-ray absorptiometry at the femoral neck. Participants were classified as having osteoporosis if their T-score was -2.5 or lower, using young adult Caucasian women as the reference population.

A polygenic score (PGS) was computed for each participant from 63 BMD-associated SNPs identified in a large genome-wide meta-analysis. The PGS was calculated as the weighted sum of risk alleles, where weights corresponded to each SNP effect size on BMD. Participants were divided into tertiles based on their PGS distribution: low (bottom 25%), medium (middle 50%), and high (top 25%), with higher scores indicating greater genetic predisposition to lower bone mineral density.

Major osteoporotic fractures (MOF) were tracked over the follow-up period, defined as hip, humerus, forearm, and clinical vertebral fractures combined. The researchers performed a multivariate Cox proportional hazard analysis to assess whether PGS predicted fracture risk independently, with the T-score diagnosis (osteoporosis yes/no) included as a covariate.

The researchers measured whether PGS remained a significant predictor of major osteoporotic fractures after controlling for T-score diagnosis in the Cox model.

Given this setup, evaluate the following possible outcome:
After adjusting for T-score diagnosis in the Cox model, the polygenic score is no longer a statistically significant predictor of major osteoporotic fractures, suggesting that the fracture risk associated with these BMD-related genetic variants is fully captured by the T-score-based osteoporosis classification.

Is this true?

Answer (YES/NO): YES